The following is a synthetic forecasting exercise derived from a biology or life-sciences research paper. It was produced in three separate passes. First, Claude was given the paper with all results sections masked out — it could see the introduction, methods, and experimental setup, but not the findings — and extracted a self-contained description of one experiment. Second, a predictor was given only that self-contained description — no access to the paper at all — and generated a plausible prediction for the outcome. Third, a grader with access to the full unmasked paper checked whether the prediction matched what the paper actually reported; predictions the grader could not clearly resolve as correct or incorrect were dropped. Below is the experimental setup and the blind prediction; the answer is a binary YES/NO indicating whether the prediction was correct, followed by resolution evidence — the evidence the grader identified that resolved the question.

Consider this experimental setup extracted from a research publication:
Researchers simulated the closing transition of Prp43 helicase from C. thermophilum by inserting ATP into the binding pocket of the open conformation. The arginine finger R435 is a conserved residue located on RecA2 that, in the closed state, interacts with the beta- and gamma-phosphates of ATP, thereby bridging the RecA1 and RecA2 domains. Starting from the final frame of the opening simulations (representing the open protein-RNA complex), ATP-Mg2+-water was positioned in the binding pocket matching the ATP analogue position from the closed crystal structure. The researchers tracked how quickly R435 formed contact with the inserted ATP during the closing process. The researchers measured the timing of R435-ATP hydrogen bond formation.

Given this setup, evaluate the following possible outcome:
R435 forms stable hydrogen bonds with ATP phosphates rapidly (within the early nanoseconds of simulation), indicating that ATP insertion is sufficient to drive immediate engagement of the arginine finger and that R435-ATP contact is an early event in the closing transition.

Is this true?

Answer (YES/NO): NO